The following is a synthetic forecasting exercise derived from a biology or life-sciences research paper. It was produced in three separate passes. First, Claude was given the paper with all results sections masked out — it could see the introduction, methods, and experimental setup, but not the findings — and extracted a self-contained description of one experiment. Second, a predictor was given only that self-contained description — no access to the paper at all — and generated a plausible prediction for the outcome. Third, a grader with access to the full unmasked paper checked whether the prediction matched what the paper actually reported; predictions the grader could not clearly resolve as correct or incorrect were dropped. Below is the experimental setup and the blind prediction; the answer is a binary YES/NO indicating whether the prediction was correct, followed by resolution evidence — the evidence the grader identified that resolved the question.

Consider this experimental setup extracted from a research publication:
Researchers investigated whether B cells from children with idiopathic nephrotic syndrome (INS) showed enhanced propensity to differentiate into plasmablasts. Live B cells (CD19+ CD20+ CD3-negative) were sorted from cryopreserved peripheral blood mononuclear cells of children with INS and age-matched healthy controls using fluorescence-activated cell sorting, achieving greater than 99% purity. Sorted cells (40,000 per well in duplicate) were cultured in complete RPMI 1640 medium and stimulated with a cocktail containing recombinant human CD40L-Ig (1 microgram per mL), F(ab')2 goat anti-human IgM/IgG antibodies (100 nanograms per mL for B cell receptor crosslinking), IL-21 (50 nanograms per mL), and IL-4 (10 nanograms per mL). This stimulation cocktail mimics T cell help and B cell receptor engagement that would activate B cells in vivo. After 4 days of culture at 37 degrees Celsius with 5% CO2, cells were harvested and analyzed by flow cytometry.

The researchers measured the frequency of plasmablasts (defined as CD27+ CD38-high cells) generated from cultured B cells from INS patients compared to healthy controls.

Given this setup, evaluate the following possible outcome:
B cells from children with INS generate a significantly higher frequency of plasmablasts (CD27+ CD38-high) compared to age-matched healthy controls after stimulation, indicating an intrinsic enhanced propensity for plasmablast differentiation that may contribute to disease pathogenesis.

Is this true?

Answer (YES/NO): YES